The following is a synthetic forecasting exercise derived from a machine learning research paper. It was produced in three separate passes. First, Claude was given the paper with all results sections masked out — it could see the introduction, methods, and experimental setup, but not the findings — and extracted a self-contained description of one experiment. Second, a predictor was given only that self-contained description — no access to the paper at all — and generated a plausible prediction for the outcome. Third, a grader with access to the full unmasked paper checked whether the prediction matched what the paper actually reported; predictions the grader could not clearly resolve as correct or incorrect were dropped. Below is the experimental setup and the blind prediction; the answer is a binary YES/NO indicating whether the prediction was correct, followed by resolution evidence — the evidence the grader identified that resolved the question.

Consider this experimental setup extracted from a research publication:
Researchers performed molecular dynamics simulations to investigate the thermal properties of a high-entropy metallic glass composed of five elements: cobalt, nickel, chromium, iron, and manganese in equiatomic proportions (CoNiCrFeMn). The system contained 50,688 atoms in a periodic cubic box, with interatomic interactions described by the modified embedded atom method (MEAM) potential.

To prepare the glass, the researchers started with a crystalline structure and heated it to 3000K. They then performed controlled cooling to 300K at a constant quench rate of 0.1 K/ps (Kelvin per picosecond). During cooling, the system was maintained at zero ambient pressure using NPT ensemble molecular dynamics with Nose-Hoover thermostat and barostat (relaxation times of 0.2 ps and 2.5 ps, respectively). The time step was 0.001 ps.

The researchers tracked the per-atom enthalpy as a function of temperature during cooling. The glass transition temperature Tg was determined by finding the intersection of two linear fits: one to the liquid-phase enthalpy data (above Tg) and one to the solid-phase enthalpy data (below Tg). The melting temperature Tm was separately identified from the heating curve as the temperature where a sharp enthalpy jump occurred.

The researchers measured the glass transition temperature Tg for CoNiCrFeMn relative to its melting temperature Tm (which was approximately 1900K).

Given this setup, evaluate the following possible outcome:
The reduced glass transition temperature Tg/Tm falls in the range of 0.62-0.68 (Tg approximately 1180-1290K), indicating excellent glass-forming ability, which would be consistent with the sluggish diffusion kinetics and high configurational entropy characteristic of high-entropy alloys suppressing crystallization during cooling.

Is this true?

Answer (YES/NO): NO